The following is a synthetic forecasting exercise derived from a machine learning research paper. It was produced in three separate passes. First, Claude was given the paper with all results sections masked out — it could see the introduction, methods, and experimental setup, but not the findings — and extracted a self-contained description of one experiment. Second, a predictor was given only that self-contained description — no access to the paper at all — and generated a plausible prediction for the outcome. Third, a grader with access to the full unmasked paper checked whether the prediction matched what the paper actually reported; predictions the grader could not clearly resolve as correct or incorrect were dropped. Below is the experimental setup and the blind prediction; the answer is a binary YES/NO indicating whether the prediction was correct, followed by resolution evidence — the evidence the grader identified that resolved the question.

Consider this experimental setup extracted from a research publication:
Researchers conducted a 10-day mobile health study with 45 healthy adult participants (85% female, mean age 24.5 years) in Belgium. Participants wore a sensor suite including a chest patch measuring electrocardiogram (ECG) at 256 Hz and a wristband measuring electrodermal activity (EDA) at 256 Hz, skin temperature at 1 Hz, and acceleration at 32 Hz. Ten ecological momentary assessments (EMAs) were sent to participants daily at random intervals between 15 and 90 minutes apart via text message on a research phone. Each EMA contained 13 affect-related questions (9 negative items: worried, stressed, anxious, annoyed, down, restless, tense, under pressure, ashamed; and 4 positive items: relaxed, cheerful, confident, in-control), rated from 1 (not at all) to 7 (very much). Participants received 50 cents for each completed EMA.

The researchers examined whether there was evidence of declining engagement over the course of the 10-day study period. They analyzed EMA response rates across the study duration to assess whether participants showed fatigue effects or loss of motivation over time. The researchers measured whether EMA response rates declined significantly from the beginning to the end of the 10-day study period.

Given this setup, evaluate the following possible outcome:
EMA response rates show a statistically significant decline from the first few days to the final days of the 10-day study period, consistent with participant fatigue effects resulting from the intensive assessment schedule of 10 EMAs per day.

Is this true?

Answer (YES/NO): NO